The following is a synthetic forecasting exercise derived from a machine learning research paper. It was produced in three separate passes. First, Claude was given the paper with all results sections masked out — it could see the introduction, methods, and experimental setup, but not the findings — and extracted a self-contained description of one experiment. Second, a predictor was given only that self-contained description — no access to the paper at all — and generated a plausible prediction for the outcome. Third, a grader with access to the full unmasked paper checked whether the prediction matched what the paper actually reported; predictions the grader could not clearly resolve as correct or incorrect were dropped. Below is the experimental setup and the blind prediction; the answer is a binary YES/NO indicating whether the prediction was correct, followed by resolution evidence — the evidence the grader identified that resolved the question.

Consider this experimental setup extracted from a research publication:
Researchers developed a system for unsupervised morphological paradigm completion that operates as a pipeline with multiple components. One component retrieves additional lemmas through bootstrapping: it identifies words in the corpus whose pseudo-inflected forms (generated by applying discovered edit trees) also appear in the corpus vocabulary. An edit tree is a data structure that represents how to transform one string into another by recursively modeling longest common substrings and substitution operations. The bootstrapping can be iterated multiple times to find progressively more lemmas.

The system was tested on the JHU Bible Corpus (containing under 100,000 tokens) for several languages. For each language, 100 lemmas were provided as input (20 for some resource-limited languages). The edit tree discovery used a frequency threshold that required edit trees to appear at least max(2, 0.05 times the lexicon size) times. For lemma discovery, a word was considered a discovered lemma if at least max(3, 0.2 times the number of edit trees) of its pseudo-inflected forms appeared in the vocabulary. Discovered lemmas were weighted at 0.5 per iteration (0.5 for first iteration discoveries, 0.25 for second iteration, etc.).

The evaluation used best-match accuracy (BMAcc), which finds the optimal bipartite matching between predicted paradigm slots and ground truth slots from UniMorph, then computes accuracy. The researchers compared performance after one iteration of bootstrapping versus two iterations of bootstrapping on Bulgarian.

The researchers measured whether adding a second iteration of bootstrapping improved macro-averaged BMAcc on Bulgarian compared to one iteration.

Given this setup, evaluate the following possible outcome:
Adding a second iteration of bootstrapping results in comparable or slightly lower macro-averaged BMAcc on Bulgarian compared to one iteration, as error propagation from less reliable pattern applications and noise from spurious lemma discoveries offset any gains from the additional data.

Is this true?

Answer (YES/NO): YES